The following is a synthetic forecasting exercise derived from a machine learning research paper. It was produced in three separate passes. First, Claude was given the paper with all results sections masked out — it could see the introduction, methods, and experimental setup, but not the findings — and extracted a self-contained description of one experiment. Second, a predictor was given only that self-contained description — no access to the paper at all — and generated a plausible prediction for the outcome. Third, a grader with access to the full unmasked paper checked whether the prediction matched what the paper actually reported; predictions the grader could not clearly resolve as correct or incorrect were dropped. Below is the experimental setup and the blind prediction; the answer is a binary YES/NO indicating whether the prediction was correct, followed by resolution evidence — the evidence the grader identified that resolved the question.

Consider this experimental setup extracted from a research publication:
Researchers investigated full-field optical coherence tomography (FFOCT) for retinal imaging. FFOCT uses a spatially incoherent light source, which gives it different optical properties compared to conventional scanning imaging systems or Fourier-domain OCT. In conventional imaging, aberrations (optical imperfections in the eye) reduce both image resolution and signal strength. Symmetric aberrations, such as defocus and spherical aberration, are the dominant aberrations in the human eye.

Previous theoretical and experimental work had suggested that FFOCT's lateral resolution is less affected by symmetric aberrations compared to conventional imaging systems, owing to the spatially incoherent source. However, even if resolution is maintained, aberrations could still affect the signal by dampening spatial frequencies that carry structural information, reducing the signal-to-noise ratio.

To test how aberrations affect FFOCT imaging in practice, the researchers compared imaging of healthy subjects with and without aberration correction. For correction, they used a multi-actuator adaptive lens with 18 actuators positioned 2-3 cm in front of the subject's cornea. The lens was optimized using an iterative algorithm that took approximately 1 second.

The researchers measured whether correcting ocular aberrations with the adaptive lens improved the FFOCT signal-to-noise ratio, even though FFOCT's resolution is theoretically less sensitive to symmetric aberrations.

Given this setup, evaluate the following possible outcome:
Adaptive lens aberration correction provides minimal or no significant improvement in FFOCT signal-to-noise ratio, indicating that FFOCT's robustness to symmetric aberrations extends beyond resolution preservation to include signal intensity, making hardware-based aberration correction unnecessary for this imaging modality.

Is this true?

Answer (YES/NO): NO